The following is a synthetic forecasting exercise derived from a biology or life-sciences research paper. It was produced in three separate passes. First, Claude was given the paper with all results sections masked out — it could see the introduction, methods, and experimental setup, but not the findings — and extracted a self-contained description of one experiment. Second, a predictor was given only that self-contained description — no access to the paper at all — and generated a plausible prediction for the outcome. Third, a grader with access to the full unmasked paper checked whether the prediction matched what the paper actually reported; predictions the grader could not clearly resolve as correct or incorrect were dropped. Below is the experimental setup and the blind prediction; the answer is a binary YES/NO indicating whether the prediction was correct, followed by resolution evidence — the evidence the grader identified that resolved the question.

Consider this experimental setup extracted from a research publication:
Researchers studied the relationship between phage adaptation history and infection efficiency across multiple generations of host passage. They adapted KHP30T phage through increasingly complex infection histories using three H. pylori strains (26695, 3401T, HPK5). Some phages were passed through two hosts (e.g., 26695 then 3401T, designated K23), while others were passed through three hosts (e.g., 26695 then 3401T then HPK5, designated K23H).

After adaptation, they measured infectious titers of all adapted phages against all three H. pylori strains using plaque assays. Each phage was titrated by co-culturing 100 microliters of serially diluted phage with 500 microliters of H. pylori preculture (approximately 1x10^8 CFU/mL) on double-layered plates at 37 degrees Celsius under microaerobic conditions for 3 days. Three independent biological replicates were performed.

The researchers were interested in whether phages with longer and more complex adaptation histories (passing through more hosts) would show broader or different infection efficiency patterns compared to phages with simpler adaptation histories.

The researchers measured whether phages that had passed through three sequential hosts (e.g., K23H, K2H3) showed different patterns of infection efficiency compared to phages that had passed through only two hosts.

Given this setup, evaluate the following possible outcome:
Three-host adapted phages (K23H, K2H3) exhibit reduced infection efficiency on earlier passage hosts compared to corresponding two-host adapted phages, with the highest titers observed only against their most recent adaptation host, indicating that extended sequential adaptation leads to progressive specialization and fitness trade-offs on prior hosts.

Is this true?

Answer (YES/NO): YES